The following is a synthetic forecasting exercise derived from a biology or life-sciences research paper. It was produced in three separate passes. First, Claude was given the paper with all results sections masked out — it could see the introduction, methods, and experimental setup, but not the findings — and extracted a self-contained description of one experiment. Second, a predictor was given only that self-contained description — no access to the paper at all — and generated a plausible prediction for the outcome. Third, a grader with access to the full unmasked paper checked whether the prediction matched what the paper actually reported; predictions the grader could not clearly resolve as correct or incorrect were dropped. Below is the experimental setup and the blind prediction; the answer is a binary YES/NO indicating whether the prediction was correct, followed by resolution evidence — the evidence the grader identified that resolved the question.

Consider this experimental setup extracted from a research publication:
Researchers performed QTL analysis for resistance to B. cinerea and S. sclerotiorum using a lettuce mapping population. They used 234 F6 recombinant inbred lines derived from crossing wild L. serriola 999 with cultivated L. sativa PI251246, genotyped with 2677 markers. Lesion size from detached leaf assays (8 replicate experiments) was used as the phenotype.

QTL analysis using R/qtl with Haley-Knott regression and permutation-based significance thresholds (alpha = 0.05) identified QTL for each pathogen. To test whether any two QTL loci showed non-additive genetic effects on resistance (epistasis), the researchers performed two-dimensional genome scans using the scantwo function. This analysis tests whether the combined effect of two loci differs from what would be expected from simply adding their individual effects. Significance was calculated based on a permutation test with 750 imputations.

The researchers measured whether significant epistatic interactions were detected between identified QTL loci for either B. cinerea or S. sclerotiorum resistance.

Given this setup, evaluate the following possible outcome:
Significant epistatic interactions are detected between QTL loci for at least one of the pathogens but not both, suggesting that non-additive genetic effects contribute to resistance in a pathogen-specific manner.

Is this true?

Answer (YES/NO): NO